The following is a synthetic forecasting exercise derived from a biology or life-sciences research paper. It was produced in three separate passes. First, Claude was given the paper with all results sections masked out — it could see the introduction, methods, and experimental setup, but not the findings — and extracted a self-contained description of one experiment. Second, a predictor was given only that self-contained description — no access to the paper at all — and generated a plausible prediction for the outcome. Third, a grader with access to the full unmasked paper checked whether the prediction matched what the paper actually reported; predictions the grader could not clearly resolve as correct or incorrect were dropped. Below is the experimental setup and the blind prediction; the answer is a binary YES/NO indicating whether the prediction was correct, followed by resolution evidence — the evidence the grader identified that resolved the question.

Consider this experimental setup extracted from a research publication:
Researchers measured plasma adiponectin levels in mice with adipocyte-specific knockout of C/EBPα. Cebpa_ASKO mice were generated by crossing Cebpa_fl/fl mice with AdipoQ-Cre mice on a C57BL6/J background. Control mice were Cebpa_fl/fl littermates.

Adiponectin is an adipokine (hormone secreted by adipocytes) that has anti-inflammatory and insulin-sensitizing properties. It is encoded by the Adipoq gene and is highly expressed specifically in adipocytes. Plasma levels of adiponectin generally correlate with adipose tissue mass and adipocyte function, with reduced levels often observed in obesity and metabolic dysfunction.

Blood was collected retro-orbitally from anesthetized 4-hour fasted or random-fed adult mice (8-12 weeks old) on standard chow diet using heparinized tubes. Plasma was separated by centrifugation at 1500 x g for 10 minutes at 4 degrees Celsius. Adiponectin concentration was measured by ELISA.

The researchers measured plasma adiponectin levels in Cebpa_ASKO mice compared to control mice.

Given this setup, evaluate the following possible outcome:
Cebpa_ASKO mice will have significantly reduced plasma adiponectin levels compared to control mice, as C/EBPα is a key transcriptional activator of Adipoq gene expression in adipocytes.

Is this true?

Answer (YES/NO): YES